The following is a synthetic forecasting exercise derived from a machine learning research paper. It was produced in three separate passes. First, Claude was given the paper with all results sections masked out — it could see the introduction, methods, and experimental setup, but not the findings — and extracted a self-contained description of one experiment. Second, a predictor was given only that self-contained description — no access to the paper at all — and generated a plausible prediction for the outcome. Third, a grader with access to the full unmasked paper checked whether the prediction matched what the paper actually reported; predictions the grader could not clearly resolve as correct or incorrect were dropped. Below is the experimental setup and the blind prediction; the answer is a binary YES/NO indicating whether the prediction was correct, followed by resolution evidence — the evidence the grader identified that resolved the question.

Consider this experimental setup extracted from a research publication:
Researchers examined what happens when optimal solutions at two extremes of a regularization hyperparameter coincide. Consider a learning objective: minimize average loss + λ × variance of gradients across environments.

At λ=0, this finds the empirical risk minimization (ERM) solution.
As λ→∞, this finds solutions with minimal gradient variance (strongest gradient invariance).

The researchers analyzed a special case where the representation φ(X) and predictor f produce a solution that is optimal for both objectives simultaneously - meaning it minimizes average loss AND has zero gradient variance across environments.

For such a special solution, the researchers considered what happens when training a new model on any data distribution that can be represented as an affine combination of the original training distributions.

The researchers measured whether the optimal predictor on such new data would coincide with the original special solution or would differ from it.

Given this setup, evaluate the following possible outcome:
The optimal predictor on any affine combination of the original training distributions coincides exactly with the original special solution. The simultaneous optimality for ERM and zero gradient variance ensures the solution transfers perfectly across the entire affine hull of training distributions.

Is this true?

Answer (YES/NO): YES